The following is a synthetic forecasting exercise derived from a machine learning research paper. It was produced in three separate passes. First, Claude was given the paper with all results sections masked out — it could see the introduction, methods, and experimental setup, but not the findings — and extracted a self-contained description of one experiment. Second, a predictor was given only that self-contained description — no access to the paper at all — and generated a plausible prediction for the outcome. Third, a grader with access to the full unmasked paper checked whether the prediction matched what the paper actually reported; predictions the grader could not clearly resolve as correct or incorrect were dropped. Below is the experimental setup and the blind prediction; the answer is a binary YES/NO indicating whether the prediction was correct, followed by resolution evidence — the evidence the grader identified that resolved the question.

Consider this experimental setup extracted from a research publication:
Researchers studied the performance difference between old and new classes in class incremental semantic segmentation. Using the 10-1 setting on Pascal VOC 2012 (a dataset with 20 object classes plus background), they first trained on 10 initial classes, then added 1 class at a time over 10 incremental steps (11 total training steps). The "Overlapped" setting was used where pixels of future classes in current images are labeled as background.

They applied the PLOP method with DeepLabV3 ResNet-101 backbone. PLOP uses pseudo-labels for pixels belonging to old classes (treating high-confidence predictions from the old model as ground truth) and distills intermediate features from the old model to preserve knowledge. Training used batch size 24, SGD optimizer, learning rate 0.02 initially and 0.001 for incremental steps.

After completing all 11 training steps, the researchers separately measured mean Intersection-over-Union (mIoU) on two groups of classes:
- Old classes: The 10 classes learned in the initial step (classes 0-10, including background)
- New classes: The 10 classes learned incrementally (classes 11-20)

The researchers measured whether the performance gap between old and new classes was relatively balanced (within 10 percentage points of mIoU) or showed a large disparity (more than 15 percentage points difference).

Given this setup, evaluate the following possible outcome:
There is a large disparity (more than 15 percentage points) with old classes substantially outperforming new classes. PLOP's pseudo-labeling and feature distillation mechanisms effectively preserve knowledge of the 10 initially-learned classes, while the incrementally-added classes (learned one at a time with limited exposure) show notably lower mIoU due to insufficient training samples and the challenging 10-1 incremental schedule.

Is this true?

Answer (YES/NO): YES